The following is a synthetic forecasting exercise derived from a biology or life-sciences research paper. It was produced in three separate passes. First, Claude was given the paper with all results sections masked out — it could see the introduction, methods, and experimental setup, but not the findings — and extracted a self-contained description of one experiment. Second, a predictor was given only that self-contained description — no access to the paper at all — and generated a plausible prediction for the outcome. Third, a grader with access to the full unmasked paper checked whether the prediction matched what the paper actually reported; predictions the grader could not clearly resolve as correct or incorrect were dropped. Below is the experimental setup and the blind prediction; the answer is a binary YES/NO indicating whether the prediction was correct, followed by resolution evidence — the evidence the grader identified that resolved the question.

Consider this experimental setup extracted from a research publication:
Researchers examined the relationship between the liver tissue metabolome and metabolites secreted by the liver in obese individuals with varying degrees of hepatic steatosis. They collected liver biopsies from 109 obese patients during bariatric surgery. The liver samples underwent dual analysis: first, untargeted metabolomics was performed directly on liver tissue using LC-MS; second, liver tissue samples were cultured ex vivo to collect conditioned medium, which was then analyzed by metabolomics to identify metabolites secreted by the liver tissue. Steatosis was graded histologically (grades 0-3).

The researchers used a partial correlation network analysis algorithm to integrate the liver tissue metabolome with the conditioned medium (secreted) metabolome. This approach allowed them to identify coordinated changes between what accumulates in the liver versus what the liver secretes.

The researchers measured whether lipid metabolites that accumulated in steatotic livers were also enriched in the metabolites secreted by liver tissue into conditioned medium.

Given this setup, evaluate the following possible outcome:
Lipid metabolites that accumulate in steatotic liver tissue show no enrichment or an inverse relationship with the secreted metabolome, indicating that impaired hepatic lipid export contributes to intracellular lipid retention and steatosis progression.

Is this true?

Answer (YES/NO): NO